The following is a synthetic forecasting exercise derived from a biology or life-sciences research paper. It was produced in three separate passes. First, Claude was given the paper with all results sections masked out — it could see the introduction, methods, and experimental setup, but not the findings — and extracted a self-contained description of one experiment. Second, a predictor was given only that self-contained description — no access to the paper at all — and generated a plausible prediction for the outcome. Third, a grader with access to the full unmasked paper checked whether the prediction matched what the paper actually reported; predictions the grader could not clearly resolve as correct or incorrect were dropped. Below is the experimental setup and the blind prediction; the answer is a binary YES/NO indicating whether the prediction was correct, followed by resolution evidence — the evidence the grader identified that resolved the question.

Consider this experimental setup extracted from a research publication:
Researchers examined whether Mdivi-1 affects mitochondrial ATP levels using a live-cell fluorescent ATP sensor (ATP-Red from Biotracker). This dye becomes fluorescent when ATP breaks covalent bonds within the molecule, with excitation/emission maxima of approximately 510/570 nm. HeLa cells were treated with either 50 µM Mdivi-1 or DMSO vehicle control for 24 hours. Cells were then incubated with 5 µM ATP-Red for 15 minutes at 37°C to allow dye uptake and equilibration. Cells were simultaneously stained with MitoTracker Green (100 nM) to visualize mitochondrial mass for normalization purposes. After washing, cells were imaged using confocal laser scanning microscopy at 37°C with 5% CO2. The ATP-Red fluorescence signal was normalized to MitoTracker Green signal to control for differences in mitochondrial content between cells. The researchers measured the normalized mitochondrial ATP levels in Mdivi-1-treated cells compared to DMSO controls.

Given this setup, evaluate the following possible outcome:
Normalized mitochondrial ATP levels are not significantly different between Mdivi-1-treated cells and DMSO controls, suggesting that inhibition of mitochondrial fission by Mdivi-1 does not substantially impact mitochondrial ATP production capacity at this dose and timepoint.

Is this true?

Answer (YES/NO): NO